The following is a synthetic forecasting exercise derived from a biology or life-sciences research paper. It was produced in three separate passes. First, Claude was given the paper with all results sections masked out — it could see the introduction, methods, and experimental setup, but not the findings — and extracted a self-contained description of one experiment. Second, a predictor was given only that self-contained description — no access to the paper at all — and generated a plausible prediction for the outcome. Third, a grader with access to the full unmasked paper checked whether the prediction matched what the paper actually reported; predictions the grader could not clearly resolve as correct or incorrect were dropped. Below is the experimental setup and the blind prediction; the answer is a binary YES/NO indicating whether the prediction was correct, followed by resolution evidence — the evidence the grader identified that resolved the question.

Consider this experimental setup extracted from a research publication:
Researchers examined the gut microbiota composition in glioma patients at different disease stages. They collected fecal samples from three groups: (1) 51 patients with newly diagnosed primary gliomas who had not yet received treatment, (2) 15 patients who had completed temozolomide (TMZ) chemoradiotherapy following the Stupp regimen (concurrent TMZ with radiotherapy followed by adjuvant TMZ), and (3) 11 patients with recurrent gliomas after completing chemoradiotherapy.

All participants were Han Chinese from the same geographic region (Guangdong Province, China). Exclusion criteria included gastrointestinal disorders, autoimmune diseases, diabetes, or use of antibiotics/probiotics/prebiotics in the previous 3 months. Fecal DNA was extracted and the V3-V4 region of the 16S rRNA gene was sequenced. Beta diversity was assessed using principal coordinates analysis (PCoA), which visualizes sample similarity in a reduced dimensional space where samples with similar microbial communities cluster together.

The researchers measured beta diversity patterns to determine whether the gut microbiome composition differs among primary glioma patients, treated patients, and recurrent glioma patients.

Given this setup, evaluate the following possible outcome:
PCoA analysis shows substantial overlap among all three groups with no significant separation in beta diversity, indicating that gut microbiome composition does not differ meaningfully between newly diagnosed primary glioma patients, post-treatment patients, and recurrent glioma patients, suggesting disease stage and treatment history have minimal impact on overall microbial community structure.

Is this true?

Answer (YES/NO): NO